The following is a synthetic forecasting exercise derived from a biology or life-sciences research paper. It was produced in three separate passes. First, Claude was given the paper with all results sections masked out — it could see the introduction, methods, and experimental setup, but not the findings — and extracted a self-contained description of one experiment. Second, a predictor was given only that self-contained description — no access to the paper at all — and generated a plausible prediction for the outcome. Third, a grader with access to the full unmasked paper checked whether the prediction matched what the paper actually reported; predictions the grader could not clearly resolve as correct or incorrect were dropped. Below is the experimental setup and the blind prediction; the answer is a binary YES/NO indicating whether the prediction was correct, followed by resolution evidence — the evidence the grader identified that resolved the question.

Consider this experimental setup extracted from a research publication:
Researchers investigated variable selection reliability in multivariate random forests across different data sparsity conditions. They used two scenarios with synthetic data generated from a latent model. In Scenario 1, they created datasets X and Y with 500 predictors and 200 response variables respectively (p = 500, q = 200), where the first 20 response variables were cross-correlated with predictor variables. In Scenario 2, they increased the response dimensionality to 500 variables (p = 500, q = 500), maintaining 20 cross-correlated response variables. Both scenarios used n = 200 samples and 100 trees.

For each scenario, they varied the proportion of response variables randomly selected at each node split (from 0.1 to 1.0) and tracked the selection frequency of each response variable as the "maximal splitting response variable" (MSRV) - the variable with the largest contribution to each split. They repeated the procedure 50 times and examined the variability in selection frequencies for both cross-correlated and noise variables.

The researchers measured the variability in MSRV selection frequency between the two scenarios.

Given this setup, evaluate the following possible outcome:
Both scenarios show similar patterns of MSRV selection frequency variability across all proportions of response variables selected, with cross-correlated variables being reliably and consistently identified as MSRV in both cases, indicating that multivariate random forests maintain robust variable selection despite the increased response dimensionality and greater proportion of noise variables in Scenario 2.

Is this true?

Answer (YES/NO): NO